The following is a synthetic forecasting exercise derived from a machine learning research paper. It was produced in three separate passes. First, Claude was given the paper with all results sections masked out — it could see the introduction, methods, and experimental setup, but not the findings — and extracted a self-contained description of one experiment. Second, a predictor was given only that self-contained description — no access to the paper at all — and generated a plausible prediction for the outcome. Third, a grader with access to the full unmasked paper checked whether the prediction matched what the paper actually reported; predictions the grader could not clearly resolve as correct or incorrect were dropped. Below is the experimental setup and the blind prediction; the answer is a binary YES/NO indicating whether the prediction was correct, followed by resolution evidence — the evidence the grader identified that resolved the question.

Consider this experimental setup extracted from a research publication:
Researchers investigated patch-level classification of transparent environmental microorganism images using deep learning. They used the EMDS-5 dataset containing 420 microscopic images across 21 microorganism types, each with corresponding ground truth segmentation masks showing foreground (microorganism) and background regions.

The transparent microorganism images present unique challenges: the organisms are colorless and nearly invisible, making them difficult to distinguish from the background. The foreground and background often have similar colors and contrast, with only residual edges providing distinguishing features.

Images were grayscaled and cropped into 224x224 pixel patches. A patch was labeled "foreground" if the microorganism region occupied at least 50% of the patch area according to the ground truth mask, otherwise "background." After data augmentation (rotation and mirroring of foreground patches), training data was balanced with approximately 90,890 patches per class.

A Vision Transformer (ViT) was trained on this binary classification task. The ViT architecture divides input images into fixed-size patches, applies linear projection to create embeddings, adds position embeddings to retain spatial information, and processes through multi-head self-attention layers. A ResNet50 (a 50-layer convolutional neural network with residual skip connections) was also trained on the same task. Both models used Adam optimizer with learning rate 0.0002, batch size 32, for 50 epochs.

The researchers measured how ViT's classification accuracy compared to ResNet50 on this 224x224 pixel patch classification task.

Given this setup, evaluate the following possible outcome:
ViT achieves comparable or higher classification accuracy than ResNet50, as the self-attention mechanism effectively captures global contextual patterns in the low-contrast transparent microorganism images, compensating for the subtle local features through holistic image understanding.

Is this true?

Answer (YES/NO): YES